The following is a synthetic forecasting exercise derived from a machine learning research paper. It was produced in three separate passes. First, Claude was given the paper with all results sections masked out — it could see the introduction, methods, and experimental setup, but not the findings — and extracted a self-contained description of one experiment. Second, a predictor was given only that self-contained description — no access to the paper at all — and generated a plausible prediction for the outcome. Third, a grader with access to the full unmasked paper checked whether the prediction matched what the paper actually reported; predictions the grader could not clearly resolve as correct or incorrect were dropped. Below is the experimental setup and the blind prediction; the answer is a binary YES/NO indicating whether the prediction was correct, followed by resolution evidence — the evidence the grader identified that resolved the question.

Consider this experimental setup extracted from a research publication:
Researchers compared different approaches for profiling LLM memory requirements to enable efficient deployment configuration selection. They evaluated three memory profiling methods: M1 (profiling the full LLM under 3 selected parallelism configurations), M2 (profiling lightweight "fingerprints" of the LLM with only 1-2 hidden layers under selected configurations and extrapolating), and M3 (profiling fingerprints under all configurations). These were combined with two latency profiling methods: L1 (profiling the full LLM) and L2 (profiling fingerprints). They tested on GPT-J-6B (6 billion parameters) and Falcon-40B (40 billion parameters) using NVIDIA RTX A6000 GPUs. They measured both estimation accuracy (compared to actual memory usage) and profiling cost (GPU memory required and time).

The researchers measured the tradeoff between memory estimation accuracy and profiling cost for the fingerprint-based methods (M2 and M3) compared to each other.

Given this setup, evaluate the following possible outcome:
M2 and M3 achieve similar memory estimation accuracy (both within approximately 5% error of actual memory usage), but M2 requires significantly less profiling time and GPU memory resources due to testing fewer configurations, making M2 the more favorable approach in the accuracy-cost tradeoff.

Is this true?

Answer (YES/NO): NO